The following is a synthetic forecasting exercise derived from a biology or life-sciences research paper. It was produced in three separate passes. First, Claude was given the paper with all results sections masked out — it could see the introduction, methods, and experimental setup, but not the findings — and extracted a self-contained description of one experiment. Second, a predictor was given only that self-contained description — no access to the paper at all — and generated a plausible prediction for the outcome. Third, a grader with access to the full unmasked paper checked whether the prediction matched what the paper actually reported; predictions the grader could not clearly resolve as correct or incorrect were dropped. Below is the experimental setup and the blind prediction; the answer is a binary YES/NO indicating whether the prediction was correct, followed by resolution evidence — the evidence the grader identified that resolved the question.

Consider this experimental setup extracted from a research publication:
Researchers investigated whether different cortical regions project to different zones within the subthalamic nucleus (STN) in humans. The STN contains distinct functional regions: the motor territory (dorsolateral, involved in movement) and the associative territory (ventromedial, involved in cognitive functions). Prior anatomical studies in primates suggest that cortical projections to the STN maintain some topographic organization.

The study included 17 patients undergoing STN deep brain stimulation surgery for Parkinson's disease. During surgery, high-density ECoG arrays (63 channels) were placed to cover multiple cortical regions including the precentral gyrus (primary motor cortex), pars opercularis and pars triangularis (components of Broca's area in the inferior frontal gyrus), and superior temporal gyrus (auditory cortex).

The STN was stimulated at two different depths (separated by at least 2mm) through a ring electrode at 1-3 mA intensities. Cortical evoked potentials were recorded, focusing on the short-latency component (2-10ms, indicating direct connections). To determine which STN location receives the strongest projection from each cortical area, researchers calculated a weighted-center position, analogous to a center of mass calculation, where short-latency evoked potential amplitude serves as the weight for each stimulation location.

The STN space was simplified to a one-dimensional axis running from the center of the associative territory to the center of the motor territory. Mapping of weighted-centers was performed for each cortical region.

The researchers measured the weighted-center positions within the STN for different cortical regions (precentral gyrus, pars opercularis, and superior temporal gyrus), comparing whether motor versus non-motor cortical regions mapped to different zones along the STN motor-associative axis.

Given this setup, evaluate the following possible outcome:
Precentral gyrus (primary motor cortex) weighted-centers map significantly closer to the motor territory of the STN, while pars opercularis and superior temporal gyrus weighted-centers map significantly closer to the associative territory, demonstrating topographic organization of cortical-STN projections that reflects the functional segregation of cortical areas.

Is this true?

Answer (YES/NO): YES